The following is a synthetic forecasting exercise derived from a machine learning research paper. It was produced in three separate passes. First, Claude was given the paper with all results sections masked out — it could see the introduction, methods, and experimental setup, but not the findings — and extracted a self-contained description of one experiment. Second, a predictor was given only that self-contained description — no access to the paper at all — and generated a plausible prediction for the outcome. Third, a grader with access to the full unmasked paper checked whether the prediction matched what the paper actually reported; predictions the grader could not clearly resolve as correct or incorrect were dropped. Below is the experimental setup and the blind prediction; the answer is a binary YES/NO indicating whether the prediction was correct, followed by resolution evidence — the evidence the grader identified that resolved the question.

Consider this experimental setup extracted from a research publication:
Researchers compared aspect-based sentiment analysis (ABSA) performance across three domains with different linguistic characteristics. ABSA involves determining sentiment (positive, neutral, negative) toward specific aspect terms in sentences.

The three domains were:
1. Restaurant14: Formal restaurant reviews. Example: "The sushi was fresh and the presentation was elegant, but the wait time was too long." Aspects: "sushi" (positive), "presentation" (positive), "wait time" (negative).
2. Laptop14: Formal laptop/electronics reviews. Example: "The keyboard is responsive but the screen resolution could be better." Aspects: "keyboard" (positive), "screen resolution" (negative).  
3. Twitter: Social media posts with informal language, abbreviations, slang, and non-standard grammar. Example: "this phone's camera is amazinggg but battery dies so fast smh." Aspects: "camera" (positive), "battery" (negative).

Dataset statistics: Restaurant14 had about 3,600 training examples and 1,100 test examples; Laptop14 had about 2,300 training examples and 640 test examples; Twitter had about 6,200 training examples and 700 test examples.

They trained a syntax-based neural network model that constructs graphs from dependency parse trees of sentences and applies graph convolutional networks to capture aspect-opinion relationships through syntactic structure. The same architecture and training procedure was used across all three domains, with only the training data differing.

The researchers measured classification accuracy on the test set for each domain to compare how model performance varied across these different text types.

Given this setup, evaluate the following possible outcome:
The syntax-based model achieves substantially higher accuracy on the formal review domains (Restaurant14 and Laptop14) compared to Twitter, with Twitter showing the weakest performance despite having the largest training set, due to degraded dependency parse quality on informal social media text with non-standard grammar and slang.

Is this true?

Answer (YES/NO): NO